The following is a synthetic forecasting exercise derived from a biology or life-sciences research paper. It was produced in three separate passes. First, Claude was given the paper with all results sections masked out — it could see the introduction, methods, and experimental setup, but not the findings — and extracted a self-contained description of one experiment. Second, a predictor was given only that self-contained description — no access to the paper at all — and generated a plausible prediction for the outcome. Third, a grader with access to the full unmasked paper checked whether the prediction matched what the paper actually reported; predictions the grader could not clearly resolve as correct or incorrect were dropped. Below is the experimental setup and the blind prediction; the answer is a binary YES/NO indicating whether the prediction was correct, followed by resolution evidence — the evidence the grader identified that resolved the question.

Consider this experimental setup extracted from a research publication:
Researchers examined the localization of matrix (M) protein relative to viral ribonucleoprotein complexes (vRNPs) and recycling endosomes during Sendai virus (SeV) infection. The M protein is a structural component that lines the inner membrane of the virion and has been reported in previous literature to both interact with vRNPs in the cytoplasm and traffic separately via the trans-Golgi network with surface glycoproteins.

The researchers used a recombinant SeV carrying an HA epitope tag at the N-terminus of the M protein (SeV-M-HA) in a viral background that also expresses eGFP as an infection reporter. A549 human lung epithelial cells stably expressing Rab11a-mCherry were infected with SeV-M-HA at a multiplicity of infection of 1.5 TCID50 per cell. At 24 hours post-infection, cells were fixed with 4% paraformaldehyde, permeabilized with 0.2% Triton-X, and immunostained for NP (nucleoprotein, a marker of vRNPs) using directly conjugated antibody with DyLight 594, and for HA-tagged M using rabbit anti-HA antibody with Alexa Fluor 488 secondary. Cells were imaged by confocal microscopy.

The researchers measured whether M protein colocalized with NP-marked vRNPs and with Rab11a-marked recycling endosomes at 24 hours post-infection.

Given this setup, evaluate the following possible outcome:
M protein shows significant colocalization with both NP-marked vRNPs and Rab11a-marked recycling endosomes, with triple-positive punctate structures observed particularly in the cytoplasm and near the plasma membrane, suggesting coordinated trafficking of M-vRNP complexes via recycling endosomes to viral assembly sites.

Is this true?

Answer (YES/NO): NO